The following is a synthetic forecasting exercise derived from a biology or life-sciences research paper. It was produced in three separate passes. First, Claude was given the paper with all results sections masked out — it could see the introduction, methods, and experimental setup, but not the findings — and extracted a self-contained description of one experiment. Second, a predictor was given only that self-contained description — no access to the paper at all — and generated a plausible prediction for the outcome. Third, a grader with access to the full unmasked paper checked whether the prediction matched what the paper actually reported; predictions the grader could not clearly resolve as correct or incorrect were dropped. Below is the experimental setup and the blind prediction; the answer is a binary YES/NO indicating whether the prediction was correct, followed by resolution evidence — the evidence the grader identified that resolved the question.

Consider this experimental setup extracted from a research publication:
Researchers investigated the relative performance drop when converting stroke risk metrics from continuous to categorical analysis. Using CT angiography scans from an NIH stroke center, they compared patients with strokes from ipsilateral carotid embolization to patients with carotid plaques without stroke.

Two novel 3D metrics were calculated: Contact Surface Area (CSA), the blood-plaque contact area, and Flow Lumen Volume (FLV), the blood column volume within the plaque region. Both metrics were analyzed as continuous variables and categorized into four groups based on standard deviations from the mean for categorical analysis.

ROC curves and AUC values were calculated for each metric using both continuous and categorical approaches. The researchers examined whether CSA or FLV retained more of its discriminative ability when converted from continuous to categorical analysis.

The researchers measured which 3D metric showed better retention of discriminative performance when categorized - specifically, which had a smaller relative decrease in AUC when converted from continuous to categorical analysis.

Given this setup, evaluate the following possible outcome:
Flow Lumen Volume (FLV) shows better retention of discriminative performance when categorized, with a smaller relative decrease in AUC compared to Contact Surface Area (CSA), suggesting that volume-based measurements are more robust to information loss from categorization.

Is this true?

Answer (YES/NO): YES